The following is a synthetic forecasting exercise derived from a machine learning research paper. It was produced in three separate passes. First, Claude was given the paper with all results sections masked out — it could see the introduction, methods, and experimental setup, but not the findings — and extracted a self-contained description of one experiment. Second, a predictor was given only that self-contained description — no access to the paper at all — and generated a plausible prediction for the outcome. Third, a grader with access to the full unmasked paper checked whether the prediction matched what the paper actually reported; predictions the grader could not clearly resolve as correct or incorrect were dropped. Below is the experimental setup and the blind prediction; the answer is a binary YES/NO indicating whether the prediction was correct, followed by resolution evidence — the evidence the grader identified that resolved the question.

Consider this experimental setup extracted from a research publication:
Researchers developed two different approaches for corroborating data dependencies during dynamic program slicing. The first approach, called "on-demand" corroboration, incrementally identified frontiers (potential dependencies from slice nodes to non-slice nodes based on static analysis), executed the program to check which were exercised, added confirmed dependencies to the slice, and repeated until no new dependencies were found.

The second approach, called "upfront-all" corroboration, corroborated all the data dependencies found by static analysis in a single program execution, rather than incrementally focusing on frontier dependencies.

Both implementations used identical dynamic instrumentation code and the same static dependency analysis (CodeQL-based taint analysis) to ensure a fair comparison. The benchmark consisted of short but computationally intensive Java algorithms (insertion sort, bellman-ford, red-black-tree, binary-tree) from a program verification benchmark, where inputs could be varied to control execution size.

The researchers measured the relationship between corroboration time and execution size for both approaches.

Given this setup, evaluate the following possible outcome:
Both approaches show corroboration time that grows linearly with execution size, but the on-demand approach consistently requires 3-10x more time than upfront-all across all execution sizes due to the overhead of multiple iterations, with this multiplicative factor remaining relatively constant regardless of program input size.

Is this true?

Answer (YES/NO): NO